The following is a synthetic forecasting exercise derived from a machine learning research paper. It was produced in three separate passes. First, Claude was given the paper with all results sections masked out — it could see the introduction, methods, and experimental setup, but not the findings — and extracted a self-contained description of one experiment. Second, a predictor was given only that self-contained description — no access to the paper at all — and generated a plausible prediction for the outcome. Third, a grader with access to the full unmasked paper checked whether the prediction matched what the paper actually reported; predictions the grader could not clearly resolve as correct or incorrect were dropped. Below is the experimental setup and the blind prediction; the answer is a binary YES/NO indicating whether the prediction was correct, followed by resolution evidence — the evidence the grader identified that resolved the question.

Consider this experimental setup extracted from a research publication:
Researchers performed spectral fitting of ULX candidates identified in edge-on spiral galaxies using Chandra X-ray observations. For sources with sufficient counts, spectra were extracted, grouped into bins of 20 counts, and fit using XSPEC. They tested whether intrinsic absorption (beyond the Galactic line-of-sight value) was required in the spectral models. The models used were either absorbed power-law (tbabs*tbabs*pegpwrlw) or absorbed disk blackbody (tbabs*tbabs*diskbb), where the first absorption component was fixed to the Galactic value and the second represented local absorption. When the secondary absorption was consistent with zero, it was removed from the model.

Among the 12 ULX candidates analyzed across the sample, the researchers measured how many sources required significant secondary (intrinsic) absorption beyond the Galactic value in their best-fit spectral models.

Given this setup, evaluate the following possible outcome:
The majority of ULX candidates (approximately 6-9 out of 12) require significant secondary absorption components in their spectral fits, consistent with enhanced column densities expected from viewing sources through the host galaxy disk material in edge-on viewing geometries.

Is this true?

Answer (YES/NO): NO